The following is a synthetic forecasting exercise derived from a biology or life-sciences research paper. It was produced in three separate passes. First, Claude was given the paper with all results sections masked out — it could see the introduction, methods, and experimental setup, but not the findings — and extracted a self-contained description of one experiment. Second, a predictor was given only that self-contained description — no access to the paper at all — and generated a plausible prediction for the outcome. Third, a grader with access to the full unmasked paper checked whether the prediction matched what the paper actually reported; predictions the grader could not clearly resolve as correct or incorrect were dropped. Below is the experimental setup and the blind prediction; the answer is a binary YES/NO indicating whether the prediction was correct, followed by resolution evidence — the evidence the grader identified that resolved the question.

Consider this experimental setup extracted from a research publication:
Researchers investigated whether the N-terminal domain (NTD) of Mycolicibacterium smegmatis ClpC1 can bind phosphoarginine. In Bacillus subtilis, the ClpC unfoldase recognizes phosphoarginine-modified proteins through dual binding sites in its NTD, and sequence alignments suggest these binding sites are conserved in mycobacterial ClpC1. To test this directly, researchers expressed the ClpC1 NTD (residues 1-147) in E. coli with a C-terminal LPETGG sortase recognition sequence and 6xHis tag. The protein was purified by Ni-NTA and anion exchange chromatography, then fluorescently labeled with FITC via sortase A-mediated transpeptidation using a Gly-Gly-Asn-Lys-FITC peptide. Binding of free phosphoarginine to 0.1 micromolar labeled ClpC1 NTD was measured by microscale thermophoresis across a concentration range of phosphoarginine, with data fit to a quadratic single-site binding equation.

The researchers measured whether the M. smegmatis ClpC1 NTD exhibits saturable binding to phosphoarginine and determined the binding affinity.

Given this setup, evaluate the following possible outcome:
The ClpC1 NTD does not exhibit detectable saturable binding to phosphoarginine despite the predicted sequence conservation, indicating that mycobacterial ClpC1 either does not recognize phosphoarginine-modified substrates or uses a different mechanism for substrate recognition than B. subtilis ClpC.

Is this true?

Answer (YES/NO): NO